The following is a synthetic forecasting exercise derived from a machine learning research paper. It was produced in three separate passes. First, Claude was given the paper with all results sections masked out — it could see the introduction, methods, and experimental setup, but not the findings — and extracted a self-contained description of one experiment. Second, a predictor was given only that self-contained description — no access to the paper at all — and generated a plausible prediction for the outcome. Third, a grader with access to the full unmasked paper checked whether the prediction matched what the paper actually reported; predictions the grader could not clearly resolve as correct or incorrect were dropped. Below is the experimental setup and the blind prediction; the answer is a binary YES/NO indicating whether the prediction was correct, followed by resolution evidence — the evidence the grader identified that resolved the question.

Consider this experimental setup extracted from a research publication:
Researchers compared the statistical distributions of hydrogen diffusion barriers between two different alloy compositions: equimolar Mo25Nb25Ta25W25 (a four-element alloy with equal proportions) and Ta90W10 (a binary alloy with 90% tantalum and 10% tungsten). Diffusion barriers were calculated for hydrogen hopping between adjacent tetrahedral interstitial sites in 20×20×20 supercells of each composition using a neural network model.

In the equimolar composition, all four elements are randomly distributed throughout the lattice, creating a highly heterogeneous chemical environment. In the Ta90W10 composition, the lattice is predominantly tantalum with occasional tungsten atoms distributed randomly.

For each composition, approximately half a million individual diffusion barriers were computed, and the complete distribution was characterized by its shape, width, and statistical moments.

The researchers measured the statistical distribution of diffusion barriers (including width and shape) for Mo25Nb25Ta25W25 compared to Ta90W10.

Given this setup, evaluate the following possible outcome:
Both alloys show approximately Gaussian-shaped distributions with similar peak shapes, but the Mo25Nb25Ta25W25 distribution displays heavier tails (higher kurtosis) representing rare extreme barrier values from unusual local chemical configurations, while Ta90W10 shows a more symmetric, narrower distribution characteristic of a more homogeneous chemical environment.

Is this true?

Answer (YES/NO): NO